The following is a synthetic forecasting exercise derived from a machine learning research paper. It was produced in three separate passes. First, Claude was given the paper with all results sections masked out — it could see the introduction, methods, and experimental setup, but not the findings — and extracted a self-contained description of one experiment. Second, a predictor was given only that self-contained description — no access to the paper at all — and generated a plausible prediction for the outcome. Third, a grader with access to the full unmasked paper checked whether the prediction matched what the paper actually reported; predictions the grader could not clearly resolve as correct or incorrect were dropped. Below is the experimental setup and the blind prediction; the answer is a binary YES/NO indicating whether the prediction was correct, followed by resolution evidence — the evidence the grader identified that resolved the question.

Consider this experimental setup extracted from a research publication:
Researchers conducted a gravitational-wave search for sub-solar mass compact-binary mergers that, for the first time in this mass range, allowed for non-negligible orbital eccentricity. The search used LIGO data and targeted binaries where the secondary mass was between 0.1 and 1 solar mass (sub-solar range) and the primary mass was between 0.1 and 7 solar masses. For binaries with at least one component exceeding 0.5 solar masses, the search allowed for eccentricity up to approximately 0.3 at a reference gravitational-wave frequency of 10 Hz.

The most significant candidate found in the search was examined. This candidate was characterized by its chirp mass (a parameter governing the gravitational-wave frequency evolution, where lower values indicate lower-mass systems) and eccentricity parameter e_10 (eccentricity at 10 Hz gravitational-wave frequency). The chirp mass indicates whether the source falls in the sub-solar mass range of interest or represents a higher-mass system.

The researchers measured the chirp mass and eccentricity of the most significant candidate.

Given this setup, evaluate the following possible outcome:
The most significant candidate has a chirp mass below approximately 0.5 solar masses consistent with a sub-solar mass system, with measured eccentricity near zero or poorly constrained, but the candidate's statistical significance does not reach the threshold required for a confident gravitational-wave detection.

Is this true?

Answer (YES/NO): NO